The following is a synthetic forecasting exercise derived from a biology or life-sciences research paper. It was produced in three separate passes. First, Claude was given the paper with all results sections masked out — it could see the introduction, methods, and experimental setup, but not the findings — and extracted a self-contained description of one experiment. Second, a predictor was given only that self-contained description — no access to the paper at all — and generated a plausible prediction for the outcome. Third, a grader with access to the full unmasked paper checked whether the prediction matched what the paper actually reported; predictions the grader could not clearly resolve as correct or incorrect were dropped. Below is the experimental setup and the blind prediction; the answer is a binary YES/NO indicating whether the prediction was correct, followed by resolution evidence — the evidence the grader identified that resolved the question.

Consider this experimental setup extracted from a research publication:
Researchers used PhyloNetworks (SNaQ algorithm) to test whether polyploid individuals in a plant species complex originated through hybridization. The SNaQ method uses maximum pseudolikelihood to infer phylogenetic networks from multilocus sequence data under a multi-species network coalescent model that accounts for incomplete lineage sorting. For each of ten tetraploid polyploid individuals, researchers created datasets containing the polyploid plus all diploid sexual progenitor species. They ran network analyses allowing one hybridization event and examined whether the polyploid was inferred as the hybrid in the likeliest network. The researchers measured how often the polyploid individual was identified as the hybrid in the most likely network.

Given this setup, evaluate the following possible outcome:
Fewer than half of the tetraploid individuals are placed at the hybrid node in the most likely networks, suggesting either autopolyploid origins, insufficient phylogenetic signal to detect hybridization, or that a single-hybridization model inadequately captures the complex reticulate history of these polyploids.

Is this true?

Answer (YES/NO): NO